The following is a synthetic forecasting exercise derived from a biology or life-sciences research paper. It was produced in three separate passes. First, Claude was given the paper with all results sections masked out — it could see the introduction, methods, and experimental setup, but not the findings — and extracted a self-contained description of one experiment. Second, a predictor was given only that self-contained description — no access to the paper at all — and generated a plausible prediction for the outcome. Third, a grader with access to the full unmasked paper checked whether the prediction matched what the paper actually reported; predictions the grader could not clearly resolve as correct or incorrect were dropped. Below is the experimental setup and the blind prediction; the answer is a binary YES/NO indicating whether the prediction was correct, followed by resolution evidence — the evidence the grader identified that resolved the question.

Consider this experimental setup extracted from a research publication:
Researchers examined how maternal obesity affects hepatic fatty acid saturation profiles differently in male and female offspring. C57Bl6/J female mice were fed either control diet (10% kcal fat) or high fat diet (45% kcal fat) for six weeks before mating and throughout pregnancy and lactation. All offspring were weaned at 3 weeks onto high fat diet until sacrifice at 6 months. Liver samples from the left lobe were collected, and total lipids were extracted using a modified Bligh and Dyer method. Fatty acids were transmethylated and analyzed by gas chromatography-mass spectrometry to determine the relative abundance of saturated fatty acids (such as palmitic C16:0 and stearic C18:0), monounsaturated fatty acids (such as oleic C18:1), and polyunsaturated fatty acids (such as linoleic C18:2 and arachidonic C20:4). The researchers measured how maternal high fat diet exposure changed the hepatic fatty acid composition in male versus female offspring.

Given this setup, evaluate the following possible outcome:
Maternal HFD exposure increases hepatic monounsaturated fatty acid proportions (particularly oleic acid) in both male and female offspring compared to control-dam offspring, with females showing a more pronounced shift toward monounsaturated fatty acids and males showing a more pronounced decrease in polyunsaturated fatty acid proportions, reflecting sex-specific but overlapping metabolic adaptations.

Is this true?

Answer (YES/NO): NO